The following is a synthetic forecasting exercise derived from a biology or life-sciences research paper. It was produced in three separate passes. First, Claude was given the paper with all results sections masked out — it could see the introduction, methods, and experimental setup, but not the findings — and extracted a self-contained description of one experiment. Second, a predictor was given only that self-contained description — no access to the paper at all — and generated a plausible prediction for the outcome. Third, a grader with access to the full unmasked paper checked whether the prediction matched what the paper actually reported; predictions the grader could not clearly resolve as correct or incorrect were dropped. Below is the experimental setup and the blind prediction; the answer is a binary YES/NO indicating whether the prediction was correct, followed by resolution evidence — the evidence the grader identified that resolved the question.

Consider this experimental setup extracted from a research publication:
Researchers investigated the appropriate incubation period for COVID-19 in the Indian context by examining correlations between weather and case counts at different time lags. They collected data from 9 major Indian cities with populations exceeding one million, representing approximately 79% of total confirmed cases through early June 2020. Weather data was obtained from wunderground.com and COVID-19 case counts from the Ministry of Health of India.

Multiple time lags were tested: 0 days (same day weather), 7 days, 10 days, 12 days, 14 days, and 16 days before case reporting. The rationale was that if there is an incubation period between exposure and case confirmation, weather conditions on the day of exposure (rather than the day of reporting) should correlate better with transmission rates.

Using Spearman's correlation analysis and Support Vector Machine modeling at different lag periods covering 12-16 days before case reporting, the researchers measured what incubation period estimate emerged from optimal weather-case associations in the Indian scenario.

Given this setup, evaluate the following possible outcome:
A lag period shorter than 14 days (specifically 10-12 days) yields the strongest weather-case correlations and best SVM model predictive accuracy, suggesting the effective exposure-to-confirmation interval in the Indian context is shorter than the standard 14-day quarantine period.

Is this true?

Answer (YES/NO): NO